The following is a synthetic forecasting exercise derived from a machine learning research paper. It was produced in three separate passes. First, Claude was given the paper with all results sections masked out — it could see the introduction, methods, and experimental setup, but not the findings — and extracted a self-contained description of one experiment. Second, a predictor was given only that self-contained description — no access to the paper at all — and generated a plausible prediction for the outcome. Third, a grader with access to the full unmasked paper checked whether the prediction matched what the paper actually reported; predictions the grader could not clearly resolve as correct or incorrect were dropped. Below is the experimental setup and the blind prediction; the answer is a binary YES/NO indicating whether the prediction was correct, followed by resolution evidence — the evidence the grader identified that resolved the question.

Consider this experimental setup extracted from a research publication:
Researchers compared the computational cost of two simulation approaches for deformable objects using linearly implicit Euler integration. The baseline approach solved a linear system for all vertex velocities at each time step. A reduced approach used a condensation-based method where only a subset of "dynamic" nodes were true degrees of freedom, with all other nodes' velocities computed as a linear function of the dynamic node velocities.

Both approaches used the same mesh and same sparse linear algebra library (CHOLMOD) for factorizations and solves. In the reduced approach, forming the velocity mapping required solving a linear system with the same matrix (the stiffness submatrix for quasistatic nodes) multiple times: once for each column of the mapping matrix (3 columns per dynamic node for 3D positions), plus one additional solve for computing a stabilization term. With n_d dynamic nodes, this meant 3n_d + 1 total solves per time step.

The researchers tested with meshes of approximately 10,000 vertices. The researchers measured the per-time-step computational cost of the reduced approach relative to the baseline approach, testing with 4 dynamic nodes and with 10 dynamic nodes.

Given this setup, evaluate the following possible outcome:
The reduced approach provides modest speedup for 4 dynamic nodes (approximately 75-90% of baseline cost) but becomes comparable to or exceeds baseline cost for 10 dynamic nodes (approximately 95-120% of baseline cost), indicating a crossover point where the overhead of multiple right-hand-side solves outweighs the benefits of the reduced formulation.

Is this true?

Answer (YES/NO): NO